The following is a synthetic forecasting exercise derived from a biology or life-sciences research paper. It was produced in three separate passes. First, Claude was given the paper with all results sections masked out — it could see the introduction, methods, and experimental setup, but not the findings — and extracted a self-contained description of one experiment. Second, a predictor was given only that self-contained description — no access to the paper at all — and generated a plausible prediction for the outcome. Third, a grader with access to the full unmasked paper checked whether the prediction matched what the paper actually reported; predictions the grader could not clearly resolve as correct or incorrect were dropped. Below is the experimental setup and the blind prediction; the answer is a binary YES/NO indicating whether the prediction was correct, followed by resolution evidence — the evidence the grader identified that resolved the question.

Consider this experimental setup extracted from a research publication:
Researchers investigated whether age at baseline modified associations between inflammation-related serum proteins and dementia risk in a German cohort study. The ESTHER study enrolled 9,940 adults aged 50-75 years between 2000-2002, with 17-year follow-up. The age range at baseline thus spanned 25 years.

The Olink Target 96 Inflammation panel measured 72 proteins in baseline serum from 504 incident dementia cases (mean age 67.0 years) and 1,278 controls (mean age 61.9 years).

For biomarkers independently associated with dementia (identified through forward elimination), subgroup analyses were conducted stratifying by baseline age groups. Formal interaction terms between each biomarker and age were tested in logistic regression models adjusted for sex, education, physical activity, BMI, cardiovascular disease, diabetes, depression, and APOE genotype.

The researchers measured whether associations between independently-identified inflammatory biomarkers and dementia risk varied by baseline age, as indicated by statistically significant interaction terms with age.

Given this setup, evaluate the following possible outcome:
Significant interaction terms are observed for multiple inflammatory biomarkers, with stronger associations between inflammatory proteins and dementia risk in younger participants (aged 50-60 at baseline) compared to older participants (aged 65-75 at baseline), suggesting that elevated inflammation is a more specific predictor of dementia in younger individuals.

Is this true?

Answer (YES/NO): NO